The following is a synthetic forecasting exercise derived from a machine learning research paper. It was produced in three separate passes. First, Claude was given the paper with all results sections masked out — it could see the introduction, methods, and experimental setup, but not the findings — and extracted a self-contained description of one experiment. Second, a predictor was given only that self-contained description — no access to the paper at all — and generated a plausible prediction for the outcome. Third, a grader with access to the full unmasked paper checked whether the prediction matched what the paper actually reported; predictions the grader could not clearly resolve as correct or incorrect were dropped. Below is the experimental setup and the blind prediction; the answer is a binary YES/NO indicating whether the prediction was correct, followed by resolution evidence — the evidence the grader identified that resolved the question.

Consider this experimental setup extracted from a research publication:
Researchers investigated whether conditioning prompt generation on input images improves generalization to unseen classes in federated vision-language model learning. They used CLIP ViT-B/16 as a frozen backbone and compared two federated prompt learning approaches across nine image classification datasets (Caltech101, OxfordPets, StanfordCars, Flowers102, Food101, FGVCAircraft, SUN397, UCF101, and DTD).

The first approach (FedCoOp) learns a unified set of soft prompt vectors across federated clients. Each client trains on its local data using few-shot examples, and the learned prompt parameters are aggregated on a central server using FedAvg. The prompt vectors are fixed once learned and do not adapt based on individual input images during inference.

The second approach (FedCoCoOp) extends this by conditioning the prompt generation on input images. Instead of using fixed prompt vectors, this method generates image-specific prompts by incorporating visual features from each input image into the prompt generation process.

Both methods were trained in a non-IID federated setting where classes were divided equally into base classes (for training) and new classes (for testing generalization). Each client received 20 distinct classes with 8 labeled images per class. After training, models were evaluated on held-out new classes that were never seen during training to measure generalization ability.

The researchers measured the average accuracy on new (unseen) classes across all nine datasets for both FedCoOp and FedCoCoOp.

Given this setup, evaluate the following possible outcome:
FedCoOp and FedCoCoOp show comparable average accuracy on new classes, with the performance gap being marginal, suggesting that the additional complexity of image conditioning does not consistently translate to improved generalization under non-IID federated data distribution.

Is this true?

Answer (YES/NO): NO